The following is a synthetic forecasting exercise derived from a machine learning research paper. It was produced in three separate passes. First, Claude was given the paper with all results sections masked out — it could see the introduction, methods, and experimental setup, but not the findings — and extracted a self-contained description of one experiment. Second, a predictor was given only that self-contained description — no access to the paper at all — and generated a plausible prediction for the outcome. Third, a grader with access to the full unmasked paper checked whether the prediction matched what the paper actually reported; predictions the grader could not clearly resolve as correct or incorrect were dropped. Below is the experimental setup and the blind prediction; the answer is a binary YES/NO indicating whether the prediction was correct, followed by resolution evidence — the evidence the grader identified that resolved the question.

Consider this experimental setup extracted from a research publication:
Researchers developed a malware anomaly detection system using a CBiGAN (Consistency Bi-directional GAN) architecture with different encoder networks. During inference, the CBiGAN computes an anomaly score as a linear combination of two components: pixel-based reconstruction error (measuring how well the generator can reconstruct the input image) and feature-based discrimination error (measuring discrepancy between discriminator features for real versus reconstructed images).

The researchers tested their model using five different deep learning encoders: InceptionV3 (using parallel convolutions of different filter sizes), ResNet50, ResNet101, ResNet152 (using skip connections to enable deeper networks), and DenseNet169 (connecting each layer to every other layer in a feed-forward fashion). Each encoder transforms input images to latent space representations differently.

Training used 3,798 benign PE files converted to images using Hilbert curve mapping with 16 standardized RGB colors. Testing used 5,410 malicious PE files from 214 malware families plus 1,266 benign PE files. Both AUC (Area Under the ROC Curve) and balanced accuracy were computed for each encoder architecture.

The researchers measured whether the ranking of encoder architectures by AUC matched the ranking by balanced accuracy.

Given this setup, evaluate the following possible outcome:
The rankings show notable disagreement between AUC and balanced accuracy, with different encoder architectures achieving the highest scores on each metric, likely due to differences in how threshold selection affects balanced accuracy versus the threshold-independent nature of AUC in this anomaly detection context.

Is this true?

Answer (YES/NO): YES